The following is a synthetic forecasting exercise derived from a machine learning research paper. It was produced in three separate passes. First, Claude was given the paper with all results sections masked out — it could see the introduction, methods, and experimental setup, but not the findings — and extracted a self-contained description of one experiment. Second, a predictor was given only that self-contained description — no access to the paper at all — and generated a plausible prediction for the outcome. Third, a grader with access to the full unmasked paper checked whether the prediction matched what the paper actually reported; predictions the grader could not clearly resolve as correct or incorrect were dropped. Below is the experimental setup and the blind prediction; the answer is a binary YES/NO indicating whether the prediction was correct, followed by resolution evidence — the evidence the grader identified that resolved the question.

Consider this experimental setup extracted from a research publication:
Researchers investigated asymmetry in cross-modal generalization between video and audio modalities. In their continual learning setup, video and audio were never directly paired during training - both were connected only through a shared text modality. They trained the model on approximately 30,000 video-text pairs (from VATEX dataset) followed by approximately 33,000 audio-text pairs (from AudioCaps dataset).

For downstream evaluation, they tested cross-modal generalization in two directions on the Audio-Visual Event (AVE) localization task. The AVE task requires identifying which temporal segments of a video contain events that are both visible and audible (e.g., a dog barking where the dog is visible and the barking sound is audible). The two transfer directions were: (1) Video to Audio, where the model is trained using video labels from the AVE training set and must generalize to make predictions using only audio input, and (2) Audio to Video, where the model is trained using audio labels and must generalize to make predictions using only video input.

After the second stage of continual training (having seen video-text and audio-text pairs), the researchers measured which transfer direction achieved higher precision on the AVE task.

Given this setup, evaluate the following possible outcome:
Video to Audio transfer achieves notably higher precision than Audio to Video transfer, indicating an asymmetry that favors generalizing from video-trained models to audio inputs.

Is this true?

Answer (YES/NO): YES